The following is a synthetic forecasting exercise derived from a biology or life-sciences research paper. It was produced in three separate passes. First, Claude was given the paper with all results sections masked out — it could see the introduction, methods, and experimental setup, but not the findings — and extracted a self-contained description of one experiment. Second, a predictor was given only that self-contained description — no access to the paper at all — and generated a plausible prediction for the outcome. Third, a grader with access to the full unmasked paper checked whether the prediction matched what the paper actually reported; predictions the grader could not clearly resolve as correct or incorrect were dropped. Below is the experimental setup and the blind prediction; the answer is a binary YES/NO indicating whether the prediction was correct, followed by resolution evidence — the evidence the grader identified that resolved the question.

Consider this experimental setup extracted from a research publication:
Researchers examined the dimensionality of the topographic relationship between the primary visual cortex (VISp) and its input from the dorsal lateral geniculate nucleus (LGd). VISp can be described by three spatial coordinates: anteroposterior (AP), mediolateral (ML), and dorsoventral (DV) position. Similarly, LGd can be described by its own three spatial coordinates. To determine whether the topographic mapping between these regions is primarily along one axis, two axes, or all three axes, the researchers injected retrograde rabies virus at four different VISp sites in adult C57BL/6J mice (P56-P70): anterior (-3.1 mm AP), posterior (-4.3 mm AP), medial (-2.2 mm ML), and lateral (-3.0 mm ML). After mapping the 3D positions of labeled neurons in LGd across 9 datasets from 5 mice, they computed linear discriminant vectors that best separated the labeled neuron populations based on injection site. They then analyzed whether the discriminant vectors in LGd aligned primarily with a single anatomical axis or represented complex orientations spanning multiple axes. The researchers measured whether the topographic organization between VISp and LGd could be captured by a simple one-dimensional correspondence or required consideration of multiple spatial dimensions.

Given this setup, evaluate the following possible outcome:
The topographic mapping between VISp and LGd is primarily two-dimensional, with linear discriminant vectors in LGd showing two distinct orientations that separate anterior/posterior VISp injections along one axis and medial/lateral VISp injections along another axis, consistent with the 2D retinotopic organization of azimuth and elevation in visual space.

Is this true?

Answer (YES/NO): NO